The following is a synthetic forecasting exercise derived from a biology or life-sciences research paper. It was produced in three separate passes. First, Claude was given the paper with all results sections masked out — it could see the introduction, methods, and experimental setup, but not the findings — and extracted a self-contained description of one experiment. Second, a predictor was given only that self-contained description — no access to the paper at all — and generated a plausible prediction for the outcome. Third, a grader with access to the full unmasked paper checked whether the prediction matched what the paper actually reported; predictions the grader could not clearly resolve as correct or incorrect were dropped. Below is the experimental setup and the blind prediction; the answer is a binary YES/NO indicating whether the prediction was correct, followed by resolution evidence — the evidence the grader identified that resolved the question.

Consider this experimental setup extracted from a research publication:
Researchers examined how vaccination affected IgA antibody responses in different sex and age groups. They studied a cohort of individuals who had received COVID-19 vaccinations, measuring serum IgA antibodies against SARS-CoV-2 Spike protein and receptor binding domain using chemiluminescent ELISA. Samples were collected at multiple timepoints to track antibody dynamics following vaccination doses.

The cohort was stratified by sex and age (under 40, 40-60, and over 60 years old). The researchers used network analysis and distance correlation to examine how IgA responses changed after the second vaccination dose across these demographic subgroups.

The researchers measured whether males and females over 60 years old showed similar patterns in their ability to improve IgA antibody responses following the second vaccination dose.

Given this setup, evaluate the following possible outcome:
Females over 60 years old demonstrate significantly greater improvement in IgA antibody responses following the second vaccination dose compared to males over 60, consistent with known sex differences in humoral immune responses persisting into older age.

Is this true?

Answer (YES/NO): NO